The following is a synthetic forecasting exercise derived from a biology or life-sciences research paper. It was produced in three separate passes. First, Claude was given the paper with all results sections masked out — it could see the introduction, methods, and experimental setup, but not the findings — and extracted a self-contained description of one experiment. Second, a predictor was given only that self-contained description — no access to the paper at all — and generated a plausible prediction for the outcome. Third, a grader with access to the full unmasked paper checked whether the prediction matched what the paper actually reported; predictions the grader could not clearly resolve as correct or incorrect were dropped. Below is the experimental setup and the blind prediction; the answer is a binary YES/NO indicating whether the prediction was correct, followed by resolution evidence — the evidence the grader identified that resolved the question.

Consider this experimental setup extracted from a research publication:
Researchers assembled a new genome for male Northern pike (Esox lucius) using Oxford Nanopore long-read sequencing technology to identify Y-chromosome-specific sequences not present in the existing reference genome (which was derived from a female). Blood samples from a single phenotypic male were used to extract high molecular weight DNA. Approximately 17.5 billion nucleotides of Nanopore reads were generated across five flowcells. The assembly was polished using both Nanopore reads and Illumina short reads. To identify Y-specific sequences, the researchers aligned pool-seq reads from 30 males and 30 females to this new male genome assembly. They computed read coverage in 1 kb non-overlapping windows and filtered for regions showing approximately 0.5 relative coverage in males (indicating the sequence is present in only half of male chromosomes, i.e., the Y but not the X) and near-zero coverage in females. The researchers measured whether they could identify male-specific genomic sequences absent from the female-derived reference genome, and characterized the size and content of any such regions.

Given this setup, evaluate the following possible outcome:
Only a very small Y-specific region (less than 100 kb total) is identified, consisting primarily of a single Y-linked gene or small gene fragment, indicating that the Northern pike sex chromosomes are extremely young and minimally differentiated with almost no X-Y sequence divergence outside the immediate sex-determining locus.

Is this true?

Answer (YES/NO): NO